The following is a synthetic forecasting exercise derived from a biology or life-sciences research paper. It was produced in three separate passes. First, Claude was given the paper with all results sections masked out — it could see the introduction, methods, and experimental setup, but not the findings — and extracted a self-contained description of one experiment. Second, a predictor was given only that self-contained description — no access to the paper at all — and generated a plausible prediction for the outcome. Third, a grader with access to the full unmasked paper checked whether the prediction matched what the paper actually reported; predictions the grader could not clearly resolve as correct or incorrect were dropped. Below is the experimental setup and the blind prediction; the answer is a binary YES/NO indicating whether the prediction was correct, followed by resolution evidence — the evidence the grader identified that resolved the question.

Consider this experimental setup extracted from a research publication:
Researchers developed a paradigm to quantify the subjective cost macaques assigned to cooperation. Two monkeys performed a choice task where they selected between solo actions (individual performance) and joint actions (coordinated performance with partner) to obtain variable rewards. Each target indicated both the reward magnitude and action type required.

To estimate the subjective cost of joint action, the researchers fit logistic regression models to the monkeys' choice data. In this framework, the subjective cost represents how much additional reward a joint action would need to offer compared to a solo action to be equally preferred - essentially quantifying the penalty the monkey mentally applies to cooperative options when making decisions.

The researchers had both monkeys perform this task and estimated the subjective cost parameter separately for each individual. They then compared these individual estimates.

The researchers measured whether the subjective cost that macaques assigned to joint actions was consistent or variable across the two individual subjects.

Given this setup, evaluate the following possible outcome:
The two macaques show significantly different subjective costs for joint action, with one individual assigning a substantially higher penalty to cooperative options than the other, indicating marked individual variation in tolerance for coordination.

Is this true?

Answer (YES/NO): NO